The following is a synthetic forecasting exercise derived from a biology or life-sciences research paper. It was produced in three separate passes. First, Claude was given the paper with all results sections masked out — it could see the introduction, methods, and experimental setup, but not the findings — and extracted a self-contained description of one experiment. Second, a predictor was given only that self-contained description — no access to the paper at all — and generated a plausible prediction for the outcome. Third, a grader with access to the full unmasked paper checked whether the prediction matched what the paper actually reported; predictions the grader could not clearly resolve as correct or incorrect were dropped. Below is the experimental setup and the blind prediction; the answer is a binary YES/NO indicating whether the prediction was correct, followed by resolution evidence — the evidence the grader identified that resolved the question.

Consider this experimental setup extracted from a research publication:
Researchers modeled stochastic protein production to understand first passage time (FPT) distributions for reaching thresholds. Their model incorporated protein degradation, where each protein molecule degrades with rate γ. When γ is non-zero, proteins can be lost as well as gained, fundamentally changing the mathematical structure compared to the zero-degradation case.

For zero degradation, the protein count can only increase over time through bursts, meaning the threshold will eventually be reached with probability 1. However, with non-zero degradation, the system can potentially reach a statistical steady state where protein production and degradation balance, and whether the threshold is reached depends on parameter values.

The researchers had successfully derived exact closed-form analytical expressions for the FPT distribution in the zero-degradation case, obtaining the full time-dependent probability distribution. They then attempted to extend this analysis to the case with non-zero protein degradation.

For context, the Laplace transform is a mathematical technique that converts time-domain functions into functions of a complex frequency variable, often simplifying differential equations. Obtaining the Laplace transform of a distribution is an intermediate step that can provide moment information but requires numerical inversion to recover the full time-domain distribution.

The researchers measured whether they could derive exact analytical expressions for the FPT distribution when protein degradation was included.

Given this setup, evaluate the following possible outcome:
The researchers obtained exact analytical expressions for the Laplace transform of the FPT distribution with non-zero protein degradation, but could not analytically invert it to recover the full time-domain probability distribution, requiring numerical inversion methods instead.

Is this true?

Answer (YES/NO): YES